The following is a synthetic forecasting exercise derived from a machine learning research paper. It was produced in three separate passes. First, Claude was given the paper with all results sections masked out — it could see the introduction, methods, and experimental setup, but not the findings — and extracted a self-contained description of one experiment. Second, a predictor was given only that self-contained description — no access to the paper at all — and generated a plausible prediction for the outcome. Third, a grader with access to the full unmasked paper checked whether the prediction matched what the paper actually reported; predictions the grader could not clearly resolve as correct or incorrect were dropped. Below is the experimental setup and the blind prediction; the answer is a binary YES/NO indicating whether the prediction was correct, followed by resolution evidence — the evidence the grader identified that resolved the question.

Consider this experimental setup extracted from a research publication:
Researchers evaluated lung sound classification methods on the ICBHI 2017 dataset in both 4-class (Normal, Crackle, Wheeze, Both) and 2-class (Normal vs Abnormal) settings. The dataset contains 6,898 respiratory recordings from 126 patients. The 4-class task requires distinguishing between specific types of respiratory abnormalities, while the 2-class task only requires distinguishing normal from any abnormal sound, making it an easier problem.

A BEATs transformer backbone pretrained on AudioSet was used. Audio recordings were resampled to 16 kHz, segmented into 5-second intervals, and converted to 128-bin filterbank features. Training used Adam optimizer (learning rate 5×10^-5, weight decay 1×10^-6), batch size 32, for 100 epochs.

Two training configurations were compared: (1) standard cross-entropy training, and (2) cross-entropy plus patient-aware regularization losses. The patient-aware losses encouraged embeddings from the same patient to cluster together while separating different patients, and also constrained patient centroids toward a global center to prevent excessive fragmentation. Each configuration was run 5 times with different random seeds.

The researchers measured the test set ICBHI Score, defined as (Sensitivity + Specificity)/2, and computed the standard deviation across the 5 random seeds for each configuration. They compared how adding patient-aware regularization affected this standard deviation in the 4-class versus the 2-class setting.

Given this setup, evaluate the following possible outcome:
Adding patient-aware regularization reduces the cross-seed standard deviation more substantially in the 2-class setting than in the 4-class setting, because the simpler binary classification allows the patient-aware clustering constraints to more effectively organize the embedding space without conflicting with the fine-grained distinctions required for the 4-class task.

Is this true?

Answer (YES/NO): NO